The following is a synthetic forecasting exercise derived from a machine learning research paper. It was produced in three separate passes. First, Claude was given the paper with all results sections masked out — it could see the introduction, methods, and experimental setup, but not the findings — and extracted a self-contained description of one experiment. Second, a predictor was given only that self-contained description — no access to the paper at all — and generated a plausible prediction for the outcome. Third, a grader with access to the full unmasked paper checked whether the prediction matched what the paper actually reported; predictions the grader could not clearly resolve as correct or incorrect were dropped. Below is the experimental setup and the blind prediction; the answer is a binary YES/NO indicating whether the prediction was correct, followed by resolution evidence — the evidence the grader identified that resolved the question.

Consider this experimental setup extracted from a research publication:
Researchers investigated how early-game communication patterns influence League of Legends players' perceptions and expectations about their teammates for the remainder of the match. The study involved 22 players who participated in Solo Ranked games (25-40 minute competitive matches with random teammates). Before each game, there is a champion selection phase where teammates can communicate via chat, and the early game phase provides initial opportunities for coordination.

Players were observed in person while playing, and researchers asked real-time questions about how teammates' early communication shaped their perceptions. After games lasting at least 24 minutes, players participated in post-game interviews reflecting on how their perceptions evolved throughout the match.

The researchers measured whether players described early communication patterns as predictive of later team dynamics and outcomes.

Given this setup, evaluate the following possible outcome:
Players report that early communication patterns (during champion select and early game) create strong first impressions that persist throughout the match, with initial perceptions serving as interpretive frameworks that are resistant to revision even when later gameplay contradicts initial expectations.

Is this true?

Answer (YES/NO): NO